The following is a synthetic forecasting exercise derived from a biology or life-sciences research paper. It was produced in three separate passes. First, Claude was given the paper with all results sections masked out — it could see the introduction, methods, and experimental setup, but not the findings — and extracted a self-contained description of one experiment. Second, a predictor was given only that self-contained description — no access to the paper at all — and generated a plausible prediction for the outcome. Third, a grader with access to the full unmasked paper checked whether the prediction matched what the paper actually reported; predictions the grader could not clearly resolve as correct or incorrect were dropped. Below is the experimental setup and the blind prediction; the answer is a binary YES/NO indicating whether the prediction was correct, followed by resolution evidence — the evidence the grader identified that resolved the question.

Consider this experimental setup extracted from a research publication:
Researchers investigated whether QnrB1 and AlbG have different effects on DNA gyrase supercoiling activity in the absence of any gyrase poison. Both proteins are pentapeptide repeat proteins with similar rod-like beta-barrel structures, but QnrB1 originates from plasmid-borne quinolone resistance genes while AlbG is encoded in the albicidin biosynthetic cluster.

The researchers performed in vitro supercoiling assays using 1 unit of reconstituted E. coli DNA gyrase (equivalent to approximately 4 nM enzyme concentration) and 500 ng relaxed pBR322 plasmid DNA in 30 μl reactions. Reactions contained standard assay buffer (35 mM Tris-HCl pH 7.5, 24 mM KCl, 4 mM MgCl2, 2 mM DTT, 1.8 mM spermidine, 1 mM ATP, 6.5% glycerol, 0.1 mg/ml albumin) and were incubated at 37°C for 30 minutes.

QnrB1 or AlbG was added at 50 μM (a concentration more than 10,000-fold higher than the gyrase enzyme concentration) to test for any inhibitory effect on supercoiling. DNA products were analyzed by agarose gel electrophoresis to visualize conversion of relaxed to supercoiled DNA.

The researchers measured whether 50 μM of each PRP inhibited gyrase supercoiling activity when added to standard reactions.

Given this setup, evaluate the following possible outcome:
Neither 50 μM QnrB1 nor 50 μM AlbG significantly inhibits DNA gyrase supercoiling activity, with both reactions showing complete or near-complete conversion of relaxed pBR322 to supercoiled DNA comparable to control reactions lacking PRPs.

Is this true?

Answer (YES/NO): NO